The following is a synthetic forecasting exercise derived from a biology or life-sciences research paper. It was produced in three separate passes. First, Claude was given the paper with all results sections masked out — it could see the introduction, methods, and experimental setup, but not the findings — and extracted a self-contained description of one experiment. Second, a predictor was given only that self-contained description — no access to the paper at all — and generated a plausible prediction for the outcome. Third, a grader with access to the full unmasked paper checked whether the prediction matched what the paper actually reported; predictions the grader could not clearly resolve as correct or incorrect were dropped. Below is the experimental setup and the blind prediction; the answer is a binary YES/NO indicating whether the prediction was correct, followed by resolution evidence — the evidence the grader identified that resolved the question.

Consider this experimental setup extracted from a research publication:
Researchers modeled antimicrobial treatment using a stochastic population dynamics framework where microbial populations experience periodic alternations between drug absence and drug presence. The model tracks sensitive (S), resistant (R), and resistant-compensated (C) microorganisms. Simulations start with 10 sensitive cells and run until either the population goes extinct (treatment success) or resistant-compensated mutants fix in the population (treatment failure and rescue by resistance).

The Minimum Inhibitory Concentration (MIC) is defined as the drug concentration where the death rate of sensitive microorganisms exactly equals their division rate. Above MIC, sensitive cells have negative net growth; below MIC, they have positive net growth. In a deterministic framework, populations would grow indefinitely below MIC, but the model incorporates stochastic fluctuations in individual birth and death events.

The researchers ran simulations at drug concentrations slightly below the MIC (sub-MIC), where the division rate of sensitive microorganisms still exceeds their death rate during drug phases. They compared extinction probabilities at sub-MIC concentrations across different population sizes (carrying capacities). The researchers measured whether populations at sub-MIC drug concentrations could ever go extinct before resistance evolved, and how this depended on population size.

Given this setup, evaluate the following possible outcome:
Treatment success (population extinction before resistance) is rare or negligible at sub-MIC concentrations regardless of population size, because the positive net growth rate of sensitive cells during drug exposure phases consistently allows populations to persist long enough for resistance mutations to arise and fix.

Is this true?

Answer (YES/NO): NO